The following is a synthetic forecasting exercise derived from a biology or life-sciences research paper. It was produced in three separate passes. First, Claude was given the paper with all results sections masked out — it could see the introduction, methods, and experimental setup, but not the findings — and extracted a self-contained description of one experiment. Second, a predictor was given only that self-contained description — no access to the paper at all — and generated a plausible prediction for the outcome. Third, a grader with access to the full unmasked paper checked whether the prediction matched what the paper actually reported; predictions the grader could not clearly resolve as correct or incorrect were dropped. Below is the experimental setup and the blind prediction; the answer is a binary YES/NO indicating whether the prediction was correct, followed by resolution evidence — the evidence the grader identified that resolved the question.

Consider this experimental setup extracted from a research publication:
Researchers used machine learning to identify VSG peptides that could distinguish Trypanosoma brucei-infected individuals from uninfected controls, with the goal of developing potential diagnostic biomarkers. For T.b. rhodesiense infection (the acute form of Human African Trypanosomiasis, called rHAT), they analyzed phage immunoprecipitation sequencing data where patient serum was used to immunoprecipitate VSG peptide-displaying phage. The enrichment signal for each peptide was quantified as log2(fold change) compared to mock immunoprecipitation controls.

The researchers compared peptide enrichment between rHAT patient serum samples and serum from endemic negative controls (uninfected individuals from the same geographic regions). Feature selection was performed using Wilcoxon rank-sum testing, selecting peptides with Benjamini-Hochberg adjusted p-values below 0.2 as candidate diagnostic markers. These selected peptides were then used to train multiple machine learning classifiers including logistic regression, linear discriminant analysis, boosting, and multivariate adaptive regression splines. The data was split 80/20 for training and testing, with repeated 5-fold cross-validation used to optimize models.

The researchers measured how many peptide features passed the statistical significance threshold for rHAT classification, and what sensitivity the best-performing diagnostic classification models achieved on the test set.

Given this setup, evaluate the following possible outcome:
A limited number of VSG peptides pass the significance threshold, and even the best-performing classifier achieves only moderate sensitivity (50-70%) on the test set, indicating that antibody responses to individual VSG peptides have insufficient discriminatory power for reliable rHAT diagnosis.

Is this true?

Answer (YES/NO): NO